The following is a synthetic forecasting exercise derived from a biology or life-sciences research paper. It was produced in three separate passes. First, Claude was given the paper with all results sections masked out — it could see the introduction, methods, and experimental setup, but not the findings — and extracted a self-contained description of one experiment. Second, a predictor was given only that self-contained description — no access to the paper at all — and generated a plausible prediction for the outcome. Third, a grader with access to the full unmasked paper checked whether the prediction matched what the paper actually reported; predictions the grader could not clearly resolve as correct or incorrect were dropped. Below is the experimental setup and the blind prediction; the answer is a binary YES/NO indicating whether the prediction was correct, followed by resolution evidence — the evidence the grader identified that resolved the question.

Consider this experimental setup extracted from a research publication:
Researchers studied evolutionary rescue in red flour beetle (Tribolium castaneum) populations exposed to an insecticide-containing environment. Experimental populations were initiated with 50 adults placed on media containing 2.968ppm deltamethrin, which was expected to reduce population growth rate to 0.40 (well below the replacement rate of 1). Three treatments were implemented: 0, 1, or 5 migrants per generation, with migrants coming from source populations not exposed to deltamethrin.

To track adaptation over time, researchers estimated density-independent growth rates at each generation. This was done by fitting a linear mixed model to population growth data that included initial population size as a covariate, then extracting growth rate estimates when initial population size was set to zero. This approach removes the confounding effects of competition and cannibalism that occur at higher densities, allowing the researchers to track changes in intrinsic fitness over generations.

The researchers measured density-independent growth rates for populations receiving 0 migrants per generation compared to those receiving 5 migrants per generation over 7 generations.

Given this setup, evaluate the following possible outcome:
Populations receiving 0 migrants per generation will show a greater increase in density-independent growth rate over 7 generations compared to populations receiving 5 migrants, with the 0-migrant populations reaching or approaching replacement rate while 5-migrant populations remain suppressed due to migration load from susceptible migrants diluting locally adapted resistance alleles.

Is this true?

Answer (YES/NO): NO